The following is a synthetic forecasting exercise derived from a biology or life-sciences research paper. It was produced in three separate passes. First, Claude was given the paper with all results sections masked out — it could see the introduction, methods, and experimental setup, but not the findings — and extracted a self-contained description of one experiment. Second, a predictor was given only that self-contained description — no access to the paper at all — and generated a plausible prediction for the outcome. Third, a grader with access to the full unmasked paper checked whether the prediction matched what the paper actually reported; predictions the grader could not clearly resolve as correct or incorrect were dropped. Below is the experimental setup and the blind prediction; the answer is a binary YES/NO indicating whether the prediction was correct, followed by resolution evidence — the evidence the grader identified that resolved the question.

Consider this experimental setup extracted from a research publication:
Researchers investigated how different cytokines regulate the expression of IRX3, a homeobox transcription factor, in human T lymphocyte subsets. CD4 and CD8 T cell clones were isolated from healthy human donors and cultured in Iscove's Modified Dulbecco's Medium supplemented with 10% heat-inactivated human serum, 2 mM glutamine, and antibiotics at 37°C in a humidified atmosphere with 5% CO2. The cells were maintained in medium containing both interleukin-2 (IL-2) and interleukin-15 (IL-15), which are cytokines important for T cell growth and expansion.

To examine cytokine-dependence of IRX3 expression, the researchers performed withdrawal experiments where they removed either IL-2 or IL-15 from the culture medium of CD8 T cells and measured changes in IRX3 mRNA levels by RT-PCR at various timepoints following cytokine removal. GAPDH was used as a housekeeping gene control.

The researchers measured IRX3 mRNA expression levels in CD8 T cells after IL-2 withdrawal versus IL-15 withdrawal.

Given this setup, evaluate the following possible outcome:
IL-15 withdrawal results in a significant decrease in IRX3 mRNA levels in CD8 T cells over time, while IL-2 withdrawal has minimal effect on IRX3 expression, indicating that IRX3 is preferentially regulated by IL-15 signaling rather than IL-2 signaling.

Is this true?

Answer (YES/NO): YES